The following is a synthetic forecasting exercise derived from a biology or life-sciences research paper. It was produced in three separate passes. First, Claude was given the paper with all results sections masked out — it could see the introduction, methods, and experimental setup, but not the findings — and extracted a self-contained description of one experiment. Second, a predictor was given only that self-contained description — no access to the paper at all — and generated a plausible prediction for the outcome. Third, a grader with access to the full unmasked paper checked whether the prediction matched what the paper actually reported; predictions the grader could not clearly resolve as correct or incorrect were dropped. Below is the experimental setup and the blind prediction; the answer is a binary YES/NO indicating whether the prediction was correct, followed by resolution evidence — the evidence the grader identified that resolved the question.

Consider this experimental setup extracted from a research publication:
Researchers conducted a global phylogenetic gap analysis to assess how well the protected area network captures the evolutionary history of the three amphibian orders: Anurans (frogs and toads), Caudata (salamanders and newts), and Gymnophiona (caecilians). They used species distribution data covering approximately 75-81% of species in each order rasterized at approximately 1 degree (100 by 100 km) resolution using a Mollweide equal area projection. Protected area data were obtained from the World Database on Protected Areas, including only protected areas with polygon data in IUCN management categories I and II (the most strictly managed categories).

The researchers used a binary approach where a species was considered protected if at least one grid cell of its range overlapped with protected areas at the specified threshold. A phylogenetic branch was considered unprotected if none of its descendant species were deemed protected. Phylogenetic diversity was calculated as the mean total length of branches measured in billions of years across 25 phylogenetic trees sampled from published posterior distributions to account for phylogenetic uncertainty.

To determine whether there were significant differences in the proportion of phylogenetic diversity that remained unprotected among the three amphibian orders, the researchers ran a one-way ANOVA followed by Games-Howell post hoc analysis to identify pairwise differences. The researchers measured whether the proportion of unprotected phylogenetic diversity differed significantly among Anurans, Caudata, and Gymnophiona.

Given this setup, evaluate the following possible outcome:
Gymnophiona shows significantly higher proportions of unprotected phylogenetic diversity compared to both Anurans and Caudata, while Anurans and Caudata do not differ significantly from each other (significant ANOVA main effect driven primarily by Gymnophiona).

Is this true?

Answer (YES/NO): NO